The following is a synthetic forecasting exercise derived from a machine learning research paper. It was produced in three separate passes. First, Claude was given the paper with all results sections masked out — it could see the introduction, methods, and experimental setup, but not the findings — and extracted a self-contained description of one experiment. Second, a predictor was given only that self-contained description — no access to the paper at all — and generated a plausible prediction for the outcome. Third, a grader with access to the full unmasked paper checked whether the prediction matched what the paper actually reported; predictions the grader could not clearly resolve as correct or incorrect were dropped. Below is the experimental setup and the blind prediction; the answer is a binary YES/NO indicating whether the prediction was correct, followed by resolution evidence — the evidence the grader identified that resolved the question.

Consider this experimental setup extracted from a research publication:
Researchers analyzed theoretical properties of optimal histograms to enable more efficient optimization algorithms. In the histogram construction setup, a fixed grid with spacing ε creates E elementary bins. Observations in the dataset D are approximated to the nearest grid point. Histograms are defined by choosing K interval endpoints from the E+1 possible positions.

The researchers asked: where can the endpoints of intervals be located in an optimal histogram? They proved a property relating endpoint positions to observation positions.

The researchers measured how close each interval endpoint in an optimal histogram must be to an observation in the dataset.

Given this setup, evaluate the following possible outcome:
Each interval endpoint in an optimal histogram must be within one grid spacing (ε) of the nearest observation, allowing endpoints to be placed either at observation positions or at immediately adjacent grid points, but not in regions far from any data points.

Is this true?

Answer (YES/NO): YES